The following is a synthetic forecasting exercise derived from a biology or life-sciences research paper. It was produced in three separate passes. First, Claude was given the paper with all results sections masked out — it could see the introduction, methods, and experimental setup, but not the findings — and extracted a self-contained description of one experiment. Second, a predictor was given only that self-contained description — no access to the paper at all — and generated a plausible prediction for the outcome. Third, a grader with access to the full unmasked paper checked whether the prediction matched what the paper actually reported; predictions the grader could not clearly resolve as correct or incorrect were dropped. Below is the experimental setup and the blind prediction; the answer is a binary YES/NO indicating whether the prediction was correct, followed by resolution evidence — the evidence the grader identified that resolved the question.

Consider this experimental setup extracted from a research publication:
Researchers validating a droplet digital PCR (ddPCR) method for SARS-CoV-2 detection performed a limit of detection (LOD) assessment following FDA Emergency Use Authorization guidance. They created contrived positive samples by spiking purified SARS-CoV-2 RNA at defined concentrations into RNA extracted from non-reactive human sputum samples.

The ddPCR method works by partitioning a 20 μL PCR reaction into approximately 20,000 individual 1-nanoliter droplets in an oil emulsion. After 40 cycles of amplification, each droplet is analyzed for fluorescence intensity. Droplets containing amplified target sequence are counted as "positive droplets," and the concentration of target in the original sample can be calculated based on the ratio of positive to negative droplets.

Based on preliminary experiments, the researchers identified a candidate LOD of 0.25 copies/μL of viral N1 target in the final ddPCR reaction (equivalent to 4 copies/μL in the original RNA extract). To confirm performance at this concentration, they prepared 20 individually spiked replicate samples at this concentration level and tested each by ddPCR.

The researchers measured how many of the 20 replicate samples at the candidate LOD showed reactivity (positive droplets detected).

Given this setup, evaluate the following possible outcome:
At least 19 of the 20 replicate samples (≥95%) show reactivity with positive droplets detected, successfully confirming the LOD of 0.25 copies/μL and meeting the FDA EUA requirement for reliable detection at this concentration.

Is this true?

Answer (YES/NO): YES